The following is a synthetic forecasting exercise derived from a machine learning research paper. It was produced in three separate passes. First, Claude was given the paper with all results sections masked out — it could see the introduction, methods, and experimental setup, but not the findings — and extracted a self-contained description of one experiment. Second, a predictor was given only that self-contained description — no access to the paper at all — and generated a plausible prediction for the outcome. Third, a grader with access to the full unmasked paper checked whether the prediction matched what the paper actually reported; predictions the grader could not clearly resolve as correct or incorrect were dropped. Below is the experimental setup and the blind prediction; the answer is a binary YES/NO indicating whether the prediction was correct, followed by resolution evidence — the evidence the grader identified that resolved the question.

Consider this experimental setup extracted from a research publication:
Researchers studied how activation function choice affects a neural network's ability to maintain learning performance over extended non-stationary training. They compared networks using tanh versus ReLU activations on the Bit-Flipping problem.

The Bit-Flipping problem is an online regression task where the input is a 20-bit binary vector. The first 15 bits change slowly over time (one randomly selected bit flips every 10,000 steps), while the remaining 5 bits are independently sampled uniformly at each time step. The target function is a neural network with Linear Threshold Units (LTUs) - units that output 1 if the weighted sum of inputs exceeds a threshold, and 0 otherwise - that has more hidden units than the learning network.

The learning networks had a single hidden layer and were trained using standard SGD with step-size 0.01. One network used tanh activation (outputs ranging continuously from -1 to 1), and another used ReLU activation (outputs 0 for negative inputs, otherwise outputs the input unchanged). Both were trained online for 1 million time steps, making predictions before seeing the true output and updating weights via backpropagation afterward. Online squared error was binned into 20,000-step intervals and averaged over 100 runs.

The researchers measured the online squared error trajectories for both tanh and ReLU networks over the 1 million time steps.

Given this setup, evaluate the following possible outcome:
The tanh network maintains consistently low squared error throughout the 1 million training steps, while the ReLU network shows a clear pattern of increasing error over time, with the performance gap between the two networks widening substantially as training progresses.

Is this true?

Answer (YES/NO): NO